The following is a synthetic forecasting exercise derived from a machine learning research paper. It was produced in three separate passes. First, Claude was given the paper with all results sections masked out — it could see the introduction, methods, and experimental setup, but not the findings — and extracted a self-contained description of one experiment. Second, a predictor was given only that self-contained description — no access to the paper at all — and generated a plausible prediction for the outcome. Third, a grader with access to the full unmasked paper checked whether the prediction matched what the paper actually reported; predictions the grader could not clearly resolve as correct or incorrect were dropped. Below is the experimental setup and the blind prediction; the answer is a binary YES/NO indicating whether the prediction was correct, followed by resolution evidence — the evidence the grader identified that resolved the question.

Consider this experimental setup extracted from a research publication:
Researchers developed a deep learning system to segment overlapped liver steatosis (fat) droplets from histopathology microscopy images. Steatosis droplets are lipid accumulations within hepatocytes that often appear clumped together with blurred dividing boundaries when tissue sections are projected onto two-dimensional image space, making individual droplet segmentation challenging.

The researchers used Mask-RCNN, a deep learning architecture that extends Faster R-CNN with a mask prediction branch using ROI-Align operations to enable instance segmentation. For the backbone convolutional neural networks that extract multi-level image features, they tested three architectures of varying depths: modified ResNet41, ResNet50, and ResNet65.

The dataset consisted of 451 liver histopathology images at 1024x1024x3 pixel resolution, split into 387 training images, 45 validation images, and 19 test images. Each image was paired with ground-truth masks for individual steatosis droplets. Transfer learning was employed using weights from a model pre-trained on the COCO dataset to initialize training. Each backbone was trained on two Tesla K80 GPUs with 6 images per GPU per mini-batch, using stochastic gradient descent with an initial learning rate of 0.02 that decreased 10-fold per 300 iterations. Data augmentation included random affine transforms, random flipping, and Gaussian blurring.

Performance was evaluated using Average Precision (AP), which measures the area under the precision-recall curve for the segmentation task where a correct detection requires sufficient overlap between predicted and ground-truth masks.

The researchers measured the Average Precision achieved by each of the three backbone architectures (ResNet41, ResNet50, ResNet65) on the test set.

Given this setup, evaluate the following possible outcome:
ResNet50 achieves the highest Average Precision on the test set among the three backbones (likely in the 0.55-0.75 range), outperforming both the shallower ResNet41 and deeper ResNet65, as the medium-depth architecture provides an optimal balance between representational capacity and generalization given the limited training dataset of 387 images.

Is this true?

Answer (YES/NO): YES